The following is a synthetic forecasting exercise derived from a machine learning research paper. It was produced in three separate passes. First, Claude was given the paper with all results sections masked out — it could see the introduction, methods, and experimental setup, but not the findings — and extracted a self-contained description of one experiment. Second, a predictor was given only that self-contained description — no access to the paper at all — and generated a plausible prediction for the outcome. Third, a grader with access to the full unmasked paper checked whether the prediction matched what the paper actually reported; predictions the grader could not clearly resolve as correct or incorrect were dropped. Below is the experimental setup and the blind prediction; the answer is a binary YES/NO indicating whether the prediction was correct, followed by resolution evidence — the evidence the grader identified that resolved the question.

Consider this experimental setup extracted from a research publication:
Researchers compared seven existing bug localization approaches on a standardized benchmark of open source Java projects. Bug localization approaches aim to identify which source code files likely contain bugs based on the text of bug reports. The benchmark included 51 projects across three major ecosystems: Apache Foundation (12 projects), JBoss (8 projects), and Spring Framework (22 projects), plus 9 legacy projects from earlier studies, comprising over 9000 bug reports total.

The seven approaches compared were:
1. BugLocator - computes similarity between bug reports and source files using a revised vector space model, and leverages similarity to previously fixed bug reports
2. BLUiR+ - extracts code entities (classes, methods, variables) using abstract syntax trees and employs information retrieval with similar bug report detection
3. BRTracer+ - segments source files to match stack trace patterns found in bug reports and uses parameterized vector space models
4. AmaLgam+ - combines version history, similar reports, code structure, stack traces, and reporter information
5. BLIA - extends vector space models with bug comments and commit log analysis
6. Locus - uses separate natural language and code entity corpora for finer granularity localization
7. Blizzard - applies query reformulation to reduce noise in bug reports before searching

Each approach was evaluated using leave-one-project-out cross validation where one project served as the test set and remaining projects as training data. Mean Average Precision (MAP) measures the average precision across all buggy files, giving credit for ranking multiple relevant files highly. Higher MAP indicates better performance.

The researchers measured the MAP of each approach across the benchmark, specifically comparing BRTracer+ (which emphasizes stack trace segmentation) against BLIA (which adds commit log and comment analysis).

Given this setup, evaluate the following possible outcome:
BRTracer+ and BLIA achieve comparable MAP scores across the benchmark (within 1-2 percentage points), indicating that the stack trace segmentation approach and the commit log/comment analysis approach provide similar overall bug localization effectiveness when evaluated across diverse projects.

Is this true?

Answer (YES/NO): YES